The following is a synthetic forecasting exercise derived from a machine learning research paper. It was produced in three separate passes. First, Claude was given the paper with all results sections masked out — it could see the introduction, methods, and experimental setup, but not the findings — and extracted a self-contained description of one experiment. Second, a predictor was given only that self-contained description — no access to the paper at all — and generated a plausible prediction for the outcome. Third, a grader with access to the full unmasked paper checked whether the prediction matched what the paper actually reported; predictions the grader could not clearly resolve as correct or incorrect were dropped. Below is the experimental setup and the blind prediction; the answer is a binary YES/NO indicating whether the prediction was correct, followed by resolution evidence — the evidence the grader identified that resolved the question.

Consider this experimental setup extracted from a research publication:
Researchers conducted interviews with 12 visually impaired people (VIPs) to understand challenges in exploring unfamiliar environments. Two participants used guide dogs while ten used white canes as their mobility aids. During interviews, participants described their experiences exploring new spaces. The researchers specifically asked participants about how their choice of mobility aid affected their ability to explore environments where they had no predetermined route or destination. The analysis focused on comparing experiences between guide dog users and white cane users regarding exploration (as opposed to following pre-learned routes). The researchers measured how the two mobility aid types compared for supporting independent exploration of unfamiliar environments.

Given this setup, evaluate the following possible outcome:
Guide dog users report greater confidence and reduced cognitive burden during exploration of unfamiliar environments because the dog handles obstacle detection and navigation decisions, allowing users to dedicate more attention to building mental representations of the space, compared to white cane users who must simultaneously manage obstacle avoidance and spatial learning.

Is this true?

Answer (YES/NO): NO